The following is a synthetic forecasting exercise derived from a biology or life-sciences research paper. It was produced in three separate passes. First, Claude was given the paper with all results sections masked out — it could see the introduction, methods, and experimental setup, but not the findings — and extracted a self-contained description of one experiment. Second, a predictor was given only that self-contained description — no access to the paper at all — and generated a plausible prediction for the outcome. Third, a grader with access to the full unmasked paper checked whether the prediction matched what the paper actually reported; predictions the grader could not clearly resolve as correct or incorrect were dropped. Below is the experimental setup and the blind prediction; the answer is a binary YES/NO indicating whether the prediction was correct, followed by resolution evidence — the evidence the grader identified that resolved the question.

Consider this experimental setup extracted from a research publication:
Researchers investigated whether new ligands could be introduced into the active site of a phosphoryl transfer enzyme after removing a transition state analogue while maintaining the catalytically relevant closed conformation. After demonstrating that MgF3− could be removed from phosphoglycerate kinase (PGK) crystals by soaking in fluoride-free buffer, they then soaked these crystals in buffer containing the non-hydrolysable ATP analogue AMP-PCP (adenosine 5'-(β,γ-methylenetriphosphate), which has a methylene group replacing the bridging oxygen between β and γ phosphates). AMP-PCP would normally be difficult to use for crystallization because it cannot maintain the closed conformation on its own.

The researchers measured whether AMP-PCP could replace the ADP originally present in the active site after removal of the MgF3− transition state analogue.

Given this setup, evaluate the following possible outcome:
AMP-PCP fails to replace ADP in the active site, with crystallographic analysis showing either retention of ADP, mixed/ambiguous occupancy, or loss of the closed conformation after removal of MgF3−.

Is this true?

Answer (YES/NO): NO